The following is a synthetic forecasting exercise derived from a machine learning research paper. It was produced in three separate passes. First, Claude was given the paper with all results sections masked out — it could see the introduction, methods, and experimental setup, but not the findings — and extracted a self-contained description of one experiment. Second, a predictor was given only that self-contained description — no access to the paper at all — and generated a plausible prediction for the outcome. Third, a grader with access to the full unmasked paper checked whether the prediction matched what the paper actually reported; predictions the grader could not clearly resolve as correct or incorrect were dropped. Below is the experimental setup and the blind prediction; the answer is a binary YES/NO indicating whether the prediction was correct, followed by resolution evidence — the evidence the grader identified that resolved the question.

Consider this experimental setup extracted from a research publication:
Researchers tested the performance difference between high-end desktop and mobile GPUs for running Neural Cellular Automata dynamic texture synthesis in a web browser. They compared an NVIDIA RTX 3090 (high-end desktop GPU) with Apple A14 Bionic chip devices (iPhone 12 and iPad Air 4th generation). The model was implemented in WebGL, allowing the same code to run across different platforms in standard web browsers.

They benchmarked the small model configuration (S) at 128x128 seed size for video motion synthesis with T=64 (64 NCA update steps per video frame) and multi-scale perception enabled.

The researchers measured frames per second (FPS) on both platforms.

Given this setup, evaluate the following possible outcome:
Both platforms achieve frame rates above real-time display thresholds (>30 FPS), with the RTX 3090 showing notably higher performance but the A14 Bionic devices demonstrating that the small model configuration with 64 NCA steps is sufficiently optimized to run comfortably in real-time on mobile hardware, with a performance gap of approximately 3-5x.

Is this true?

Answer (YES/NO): NO